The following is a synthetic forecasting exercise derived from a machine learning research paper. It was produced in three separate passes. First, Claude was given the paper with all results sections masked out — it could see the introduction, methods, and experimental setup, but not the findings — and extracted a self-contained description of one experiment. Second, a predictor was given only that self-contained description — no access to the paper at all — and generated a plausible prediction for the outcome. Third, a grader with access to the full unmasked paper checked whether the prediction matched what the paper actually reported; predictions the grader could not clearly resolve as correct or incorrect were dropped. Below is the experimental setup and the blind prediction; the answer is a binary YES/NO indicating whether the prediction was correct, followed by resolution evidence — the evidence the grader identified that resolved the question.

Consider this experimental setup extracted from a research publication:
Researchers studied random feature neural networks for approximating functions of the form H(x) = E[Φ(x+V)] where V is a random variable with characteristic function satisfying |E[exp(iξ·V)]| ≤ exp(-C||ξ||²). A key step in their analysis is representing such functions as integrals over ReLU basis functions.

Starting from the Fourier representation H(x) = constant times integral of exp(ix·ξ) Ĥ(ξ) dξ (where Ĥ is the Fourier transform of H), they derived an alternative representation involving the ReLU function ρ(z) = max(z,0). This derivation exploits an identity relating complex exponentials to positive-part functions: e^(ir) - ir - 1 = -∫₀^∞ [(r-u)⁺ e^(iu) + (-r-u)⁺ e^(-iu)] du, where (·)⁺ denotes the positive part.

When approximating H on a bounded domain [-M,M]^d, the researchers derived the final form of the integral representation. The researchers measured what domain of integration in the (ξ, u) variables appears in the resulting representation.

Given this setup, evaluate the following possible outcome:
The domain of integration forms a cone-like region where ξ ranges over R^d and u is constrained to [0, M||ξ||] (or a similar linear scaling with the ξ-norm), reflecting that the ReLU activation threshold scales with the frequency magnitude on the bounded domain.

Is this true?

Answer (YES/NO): NO